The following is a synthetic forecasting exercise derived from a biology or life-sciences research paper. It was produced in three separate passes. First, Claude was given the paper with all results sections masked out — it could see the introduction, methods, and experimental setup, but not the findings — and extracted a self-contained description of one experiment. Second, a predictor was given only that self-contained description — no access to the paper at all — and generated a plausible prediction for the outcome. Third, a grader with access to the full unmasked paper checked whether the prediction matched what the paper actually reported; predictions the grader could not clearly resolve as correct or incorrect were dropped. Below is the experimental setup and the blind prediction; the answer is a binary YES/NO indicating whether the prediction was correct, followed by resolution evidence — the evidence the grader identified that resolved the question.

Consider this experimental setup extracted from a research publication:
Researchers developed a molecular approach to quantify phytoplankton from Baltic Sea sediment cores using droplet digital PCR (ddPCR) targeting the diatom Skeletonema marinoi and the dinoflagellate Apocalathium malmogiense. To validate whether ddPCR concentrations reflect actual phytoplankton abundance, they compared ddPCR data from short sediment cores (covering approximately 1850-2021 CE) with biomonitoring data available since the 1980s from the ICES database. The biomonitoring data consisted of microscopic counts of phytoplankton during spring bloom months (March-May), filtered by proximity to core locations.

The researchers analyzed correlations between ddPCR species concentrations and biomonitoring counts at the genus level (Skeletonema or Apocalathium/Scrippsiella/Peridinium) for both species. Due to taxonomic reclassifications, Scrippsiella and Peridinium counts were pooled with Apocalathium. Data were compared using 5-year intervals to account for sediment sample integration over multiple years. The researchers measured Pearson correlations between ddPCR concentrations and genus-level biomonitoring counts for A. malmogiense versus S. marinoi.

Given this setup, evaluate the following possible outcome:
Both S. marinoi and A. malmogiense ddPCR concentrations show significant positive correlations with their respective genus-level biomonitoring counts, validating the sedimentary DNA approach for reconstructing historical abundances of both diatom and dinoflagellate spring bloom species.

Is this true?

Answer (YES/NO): NO